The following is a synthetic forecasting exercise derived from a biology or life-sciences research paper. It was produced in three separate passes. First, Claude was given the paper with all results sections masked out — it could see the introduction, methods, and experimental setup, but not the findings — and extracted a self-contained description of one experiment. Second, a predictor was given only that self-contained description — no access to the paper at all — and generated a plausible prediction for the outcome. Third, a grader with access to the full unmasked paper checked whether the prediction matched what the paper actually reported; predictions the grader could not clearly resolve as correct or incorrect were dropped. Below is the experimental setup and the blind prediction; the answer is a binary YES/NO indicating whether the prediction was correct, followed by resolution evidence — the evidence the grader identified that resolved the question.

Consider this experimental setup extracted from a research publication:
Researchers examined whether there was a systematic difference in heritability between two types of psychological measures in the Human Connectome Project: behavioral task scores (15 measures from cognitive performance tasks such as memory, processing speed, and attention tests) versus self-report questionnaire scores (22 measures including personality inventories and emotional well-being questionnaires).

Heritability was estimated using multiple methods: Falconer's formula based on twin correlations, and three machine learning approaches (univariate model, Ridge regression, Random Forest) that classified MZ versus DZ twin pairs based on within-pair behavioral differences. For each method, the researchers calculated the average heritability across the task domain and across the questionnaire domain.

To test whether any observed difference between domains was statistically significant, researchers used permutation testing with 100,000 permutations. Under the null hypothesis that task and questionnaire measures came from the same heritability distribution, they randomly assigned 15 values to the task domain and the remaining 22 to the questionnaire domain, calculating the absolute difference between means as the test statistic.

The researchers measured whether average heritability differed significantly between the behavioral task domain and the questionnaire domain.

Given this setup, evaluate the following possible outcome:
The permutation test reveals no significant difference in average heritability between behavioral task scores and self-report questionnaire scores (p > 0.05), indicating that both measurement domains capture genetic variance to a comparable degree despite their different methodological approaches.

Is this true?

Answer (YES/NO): YES